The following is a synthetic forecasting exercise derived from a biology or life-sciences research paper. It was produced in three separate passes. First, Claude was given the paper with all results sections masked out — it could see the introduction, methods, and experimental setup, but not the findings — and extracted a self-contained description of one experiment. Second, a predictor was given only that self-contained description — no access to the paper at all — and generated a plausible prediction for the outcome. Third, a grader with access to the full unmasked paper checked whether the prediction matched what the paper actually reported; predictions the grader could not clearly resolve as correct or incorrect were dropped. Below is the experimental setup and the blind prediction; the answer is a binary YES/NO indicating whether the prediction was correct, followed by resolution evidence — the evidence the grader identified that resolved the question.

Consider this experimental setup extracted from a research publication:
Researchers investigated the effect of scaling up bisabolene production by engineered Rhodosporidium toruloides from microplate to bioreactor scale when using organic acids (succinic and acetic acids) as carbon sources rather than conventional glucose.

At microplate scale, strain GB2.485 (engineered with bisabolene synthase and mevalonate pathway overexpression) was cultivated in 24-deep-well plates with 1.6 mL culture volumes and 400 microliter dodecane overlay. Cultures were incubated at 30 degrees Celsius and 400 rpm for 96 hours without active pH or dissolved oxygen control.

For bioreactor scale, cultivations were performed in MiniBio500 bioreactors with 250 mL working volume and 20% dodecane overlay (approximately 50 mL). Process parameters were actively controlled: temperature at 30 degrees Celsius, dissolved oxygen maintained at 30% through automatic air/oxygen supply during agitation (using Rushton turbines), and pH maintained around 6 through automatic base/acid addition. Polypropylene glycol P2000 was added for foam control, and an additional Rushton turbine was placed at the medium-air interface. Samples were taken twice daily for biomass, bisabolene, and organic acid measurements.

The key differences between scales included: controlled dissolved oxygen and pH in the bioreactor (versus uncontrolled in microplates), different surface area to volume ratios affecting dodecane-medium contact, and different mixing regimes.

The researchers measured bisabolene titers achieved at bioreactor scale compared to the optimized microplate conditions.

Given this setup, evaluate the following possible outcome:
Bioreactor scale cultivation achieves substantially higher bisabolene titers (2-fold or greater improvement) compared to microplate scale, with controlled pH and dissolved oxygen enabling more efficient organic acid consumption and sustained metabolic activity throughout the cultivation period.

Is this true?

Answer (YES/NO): NO